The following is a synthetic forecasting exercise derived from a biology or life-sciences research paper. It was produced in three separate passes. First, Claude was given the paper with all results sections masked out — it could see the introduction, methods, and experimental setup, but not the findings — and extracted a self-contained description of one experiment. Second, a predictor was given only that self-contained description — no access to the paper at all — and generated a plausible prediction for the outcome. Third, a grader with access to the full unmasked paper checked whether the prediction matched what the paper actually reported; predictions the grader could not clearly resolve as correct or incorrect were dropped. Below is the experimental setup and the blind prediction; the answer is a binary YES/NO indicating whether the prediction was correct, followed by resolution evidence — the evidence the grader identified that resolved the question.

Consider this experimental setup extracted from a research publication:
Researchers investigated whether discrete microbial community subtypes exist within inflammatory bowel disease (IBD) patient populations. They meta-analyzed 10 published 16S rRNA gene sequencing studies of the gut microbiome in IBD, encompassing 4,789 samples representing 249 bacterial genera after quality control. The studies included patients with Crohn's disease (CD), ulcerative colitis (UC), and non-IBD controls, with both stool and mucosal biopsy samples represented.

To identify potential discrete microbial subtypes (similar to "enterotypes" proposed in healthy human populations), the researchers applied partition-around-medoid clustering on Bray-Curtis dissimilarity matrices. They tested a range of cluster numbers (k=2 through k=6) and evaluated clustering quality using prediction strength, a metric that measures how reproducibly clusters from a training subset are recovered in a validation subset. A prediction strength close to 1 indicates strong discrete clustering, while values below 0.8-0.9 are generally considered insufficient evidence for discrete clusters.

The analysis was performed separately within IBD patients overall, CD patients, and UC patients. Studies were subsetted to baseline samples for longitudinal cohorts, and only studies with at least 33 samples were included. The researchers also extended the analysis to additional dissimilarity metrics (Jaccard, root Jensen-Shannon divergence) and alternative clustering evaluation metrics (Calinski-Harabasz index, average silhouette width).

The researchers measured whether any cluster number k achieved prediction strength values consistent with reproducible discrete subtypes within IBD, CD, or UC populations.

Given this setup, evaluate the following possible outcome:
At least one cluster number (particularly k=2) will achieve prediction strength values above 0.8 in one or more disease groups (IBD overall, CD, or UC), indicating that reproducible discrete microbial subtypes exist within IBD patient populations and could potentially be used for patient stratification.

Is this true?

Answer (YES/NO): NO